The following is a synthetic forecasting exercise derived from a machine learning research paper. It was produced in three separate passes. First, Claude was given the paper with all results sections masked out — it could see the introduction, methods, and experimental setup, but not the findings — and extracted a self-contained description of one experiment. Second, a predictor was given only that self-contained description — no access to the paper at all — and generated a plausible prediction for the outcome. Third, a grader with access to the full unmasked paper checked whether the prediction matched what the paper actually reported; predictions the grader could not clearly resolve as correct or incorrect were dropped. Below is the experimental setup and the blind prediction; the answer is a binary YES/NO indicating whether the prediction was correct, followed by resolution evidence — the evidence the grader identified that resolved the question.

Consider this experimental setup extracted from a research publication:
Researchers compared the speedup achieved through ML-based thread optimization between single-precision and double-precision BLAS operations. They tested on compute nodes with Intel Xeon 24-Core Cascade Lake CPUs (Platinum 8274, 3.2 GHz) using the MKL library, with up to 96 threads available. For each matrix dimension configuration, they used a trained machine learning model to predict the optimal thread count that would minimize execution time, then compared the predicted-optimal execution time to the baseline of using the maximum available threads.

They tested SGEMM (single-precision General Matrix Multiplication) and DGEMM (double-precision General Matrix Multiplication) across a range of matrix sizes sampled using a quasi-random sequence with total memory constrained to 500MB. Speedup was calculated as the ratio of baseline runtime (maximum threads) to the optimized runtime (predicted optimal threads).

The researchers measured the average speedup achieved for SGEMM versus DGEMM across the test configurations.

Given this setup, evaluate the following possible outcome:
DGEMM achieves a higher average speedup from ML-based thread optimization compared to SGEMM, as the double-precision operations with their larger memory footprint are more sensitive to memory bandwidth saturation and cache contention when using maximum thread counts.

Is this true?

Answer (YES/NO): YES